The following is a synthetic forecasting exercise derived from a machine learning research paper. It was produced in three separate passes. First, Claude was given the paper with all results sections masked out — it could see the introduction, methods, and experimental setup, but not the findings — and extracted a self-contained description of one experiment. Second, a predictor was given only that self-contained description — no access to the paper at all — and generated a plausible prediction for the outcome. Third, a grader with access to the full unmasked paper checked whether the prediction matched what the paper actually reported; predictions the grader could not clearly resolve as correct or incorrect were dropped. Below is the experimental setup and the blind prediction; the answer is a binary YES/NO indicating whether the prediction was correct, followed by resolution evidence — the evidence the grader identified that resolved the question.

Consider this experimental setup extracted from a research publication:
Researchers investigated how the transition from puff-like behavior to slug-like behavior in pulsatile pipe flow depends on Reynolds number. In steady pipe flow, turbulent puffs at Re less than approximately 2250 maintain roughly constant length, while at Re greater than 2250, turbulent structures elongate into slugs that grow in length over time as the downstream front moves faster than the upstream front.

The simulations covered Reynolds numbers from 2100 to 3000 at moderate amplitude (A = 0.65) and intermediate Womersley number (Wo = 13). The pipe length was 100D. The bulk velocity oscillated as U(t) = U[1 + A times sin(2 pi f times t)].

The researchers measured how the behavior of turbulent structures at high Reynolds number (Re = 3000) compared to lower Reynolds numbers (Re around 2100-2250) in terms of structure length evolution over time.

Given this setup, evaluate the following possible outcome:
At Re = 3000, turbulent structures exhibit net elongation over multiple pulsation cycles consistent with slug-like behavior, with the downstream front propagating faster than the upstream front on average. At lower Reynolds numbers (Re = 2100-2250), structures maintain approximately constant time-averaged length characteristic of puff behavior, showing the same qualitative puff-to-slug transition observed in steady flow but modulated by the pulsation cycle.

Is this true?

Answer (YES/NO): NO